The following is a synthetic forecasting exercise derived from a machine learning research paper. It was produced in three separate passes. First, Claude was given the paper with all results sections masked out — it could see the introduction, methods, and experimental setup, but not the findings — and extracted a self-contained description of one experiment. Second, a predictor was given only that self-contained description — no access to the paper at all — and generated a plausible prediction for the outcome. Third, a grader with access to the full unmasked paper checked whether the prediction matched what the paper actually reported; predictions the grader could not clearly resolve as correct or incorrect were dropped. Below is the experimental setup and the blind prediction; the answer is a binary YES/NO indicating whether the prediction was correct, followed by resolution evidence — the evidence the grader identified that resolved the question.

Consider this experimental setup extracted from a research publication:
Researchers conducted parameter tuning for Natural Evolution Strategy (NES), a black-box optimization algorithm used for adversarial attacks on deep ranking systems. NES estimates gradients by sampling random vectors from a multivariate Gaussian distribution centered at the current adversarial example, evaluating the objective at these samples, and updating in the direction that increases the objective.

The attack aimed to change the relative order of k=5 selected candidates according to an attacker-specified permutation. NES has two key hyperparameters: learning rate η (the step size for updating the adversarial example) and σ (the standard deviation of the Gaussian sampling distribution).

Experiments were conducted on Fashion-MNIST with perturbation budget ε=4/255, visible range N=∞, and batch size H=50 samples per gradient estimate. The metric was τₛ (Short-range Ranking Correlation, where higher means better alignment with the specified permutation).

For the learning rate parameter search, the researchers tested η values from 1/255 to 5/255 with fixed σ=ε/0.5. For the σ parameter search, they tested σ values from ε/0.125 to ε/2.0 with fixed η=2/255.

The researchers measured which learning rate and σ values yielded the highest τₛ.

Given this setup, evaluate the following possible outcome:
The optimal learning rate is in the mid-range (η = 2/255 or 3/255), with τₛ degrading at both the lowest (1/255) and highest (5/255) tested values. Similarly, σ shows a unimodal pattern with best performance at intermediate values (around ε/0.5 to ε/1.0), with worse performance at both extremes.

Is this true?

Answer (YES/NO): NO